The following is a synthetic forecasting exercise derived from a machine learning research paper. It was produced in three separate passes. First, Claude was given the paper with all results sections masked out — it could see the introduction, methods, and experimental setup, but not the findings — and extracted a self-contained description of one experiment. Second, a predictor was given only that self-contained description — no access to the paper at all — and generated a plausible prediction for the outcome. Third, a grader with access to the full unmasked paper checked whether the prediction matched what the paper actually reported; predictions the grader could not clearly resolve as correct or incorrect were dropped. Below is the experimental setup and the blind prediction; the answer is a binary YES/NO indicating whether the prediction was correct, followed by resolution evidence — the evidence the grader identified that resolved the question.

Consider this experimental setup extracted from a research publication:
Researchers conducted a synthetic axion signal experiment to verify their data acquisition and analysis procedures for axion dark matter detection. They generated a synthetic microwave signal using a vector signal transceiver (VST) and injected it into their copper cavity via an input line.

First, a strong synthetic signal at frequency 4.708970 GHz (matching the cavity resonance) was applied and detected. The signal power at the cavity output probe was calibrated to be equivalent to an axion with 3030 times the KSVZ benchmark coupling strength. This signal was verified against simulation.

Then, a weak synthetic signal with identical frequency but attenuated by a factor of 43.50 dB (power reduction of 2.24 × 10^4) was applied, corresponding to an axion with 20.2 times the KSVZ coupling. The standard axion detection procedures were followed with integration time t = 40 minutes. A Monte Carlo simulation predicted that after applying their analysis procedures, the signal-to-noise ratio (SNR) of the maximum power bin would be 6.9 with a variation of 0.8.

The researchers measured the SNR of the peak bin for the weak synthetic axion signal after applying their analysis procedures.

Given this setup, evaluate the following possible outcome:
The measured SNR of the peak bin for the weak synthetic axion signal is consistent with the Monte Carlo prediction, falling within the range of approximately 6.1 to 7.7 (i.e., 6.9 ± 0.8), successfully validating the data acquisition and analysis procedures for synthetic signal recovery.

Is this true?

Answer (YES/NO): YES